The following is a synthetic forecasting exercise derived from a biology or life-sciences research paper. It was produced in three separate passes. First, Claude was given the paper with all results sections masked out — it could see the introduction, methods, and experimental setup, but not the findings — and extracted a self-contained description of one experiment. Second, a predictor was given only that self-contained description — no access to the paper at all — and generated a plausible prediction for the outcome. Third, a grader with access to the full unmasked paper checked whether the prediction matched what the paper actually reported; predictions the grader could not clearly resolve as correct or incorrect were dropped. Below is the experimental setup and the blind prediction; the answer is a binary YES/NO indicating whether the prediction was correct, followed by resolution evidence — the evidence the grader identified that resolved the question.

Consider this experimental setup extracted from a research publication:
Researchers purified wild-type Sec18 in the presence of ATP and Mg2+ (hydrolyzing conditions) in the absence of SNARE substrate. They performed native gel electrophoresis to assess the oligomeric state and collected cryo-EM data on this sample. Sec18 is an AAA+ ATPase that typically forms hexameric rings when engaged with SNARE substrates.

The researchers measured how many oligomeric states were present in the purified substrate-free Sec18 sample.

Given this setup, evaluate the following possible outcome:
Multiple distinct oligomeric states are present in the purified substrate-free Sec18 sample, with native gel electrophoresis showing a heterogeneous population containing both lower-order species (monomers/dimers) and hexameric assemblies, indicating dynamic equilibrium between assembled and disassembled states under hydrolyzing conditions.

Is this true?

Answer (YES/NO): NO